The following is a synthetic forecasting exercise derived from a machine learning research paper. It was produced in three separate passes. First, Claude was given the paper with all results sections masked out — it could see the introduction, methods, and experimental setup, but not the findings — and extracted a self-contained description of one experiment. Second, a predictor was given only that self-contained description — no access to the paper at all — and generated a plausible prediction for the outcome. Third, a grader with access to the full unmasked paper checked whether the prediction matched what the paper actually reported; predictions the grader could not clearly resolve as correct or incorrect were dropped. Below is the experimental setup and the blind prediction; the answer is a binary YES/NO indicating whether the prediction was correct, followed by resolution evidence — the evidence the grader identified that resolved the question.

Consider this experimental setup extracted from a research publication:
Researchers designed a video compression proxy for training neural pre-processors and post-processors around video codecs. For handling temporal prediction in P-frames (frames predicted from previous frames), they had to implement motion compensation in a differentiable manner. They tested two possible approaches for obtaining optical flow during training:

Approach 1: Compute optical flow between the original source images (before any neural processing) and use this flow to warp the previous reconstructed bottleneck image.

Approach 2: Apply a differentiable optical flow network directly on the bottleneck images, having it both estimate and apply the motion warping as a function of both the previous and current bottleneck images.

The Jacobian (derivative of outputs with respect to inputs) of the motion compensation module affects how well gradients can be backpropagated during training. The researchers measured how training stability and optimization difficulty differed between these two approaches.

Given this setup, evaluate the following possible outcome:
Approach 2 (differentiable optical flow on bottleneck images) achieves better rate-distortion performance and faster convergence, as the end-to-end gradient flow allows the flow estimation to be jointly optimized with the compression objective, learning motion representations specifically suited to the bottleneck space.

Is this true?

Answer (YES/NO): NO